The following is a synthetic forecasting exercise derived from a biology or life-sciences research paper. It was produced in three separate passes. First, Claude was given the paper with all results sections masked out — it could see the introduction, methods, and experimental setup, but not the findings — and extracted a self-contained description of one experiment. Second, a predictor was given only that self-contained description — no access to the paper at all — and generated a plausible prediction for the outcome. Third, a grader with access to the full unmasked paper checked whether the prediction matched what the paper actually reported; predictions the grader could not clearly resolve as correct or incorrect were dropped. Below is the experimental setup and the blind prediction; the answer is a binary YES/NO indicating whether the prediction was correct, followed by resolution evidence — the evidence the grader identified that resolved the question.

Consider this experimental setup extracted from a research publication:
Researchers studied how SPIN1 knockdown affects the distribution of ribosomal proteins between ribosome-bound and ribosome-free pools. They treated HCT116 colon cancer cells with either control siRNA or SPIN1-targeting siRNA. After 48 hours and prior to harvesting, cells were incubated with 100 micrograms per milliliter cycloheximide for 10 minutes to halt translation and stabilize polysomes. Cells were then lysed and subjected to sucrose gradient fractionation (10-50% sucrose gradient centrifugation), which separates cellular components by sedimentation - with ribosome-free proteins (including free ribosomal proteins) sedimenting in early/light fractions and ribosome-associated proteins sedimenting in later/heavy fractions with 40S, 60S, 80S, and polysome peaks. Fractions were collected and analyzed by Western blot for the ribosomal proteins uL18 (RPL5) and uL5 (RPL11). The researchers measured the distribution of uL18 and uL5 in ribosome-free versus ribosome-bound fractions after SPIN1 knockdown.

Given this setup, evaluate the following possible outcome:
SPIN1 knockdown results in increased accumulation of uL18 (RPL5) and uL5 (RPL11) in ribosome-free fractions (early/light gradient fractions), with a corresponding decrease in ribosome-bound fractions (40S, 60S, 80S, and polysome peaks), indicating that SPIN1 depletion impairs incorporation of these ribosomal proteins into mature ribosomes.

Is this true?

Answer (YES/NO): YES